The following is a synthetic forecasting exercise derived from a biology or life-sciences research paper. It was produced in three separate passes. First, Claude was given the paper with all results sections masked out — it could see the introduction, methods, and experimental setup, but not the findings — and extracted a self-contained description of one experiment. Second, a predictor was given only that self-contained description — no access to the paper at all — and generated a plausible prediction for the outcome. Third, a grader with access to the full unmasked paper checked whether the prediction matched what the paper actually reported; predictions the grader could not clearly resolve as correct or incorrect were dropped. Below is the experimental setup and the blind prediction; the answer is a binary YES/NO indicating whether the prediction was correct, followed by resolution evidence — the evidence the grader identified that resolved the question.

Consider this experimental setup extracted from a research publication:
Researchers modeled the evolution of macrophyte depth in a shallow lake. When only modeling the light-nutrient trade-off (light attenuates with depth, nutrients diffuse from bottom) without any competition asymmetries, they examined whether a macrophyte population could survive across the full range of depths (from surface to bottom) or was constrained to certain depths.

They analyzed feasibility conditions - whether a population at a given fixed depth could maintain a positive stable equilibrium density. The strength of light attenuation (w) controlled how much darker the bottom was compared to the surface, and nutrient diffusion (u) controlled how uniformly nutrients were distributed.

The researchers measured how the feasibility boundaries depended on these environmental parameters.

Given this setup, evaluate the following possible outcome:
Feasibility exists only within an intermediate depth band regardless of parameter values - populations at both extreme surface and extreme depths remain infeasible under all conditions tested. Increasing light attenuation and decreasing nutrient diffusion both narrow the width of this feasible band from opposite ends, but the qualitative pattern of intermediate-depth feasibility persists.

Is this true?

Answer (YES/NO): NO